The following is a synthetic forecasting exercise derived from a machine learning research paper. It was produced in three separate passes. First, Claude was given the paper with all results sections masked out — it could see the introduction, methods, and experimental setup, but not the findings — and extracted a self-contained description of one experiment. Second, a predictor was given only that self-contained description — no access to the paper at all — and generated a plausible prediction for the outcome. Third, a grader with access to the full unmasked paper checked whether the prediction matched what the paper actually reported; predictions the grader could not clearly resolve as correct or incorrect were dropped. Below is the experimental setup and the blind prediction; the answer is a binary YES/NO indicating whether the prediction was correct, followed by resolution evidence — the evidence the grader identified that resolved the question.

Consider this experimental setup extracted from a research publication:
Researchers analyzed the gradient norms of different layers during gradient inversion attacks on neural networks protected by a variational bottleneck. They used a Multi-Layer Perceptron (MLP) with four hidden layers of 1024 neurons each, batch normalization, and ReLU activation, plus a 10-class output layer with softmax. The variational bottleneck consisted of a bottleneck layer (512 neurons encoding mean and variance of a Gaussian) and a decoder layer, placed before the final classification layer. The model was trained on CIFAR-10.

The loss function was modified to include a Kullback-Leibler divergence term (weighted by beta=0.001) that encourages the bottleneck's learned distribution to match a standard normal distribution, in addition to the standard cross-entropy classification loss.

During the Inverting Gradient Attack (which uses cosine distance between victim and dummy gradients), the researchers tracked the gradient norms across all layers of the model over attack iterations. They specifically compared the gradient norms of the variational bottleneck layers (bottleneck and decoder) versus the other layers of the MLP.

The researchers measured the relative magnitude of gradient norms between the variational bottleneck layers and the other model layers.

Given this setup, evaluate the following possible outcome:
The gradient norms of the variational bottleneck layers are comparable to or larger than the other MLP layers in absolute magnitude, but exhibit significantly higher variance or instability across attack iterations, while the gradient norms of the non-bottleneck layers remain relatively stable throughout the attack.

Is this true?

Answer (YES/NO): YES